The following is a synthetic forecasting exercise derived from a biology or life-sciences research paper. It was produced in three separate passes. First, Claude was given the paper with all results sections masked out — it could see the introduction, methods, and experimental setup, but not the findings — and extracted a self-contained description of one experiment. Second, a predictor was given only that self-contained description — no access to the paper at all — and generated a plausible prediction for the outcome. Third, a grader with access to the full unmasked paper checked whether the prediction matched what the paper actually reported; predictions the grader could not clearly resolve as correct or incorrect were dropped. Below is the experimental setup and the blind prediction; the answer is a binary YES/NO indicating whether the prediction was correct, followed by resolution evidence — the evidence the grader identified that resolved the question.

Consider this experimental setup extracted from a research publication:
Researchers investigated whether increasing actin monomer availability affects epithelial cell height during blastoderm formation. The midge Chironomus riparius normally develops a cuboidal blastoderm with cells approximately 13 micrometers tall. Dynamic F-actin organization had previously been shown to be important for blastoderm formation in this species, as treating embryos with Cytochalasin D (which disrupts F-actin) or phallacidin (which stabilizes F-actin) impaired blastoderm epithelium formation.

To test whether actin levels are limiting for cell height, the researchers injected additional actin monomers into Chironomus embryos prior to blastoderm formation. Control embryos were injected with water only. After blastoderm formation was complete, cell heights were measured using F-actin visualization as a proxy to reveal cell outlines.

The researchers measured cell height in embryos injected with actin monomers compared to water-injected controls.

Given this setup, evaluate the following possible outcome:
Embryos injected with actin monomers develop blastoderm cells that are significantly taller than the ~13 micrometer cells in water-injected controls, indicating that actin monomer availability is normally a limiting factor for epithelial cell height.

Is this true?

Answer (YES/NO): NO